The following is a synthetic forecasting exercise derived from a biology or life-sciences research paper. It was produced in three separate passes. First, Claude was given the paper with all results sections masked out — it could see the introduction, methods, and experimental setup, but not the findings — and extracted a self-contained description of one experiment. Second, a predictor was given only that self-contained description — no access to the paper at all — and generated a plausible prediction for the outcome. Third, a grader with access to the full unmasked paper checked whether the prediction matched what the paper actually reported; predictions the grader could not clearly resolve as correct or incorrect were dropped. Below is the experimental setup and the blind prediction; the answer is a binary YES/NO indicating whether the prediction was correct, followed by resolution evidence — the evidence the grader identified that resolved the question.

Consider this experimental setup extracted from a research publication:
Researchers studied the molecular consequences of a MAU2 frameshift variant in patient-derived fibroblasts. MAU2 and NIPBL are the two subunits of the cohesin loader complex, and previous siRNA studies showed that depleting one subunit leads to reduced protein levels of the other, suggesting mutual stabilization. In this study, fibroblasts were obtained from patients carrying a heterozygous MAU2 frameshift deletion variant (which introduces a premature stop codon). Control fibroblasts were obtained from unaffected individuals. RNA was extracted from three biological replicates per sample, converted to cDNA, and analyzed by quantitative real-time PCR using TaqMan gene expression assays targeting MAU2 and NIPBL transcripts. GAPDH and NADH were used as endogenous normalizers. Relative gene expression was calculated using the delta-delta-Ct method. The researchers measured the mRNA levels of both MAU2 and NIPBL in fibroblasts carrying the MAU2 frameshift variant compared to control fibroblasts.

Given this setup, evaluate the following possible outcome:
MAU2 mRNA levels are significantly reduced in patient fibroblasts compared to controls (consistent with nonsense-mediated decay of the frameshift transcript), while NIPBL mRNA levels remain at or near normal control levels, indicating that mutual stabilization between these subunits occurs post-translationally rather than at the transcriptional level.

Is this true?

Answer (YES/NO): YES